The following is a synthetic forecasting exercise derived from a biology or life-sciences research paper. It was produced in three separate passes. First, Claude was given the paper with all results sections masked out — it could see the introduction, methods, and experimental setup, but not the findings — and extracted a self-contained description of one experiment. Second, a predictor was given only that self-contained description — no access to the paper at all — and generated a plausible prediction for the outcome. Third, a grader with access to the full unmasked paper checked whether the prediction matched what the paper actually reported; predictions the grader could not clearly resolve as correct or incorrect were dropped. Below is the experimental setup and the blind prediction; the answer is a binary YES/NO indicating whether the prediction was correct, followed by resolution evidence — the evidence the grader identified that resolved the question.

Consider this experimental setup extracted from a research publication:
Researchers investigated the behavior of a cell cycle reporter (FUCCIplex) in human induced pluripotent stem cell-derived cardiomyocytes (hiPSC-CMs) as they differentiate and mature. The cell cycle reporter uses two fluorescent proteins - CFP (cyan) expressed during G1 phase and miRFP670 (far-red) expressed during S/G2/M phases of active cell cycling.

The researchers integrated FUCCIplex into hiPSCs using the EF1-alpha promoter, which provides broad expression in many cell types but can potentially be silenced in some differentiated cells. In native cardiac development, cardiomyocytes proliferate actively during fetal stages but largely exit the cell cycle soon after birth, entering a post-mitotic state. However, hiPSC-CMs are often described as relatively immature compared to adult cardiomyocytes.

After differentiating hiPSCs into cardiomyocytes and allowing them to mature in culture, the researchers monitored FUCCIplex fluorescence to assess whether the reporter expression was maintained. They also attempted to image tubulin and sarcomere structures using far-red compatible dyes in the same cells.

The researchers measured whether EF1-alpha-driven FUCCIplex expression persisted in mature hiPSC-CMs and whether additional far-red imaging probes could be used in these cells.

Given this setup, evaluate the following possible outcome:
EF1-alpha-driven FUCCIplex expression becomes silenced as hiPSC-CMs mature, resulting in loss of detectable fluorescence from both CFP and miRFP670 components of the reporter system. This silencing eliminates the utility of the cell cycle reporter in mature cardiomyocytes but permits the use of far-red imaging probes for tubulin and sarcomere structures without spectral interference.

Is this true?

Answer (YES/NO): YES